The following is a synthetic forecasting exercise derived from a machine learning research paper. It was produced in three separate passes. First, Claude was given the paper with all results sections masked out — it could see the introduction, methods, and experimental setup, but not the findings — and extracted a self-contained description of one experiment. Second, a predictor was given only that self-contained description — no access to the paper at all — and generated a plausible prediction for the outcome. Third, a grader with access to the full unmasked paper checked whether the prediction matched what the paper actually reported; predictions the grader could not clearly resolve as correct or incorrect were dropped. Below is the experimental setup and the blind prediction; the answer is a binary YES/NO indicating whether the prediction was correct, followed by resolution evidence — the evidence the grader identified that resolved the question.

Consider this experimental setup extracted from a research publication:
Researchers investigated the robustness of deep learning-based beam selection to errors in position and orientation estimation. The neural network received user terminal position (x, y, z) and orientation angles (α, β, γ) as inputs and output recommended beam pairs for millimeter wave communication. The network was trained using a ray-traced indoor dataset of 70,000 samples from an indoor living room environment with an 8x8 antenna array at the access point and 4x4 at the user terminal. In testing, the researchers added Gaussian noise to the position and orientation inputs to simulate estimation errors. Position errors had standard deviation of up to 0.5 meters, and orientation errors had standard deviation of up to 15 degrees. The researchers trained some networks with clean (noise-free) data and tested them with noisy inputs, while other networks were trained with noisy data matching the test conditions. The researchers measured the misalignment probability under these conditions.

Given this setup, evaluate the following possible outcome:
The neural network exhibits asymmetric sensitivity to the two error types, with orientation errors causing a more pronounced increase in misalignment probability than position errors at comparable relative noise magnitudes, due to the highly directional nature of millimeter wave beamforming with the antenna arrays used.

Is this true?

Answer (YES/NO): NO